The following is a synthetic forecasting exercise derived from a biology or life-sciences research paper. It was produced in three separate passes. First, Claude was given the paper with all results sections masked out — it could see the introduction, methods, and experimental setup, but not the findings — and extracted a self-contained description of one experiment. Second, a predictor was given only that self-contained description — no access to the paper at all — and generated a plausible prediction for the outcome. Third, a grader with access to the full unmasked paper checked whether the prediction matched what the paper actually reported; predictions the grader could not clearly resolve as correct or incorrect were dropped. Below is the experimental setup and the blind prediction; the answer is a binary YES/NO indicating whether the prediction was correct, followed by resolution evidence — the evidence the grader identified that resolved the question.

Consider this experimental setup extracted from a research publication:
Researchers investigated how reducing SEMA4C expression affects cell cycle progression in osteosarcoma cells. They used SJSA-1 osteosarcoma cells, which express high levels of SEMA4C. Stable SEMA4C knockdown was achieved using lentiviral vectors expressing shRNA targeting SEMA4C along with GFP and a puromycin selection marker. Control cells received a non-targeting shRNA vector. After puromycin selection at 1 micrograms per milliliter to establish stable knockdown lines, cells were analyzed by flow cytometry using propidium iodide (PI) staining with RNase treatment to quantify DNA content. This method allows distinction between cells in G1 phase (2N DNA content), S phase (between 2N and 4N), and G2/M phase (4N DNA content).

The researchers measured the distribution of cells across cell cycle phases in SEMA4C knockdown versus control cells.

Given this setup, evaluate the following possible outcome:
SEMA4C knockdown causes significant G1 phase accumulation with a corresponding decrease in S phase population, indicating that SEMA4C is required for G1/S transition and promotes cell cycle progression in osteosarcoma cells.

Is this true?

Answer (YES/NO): YES